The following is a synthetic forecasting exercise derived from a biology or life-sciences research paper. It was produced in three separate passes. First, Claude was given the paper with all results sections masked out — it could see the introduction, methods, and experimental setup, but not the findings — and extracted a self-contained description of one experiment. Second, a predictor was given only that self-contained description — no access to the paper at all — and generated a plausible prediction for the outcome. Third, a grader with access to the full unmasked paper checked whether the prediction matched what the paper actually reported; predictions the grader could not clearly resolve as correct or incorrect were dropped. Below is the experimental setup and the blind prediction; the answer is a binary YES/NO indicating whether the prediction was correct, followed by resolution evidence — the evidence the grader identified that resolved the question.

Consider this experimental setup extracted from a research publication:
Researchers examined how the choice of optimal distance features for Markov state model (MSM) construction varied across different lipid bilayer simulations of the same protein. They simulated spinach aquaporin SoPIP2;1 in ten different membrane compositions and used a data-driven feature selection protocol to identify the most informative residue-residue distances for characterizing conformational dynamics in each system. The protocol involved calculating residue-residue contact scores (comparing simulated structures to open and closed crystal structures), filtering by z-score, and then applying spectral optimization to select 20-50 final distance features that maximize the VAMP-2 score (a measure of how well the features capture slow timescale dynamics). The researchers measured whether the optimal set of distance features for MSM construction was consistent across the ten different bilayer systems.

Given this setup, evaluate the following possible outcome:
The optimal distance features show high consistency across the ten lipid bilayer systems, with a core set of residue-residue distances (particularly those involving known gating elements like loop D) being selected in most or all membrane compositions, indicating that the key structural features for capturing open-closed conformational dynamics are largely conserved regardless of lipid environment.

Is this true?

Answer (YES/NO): NO